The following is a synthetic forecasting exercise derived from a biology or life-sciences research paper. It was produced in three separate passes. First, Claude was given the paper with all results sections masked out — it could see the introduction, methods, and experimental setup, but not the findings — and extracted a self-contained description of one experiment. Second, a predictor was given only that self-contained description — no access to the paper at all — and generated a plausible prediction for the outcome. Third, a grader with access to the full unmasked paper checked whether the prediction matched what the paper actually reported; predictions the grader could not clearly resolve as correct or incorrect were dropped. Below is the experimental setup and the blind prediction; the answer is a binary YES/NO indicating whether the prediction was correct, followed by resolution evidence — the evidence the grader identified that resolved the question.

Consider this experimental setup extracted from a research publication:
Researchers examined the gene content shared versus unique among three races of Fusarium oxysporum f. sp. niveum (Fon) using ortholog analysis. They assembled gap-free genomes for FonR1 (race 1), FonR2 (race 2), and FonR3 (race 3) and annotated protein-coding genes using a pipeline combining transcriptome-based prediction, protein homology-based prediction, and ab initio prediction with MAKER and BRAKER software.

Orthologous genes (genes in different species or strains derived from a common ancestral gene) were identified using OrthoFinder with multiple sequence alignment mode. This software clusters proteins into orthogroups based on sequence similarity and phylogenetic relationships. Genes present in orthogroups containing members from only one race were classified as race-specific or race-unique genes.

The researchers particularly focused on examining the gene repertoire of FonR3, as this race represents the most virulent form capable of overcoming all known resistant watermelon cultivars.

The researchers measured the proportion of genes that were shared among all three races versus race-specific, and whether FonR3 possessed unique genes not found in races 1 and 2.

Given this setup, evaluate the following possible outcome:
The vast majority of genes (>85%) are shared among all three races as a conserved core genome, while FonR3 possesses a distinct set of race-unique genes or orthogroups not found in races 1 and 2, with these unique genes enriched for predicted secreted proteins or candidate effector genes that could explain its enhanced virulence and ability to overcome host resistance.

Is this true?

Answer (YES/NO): NO